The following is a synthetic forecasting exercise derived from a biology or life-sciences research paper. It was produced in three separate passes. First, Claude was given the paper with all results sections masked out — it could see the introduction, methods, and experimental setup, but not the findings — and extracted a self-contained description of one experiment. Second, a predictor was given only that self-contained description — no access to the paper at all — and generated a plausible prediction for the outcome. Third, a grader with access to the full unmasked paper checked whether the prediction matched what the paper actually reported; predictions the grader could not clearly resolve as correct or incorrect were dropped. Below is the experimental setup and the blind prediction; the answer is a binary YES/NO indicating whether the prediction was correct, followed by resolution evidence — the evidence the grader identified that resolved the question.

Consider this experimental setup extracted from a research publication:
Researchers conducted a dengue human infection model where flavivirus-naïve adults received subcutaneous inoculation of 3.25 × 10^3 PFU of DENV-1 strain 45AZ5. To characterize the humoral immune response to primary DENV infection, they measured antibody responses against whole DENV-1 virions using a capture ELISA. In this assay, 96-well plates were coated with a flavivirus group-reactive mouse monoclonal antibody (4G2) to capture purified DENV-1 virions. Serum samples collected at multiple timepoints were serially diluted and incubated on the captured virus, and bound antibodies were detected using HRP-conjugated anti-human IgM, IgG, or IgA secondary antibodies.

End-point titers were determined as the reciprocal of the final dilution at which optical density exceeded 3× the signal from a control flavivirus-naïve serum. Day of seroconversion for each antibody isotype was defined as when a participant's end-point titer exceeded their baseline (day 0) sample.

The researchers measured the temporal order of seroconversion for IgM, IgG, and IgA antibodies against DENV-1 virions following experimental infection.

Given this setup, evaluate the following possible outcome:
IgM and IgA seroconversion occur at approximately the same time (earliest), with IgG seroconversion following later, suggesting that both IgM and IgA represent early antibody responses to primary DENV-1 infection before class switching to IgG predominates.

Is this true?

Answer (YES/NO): NO